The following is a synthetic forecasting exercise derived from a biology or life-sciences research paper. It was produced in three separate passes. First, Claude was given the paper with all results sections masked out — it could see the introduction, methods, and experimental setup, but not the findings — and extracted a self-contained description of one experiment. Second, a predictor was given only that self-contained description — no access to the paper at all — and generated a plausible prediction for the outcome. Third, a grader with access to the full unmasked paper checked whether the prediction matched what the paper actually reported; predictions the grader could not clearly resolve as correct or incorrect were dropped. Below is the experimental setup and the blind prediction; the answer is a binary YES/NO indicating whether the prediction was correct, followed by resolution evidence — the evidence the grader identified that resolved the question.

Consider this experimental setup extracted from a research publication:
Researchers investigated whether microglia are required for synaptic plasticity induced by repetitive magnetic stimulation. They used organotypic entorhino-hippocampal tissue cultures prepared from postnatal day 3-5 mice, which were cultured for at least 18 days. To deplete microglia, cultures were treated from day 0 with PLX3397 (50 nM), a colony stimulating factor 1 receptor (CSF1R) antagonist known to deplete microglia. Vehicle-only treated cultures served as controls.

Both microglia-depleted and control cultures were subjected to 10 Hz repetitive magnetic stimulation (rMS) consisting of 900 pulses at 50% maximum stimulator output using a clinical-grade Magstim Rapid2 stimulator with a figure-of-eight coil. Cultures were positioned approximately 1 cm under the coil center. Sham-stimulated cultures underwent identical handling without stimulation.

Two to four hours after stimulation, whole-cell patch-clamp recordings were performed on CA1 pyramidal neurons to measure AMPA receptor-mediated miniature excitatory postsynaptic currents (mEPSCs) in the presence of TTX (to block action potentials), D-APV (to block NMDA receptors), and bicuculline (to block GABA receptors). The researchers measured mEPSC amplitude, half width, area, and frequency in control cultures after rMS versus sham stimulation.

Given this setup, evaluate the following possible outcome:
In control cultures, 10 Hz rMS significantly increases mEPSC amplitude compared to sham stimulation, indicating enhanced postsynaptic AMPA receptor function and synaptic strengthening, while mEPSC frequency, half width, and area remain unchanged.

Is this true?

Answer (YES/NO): NO